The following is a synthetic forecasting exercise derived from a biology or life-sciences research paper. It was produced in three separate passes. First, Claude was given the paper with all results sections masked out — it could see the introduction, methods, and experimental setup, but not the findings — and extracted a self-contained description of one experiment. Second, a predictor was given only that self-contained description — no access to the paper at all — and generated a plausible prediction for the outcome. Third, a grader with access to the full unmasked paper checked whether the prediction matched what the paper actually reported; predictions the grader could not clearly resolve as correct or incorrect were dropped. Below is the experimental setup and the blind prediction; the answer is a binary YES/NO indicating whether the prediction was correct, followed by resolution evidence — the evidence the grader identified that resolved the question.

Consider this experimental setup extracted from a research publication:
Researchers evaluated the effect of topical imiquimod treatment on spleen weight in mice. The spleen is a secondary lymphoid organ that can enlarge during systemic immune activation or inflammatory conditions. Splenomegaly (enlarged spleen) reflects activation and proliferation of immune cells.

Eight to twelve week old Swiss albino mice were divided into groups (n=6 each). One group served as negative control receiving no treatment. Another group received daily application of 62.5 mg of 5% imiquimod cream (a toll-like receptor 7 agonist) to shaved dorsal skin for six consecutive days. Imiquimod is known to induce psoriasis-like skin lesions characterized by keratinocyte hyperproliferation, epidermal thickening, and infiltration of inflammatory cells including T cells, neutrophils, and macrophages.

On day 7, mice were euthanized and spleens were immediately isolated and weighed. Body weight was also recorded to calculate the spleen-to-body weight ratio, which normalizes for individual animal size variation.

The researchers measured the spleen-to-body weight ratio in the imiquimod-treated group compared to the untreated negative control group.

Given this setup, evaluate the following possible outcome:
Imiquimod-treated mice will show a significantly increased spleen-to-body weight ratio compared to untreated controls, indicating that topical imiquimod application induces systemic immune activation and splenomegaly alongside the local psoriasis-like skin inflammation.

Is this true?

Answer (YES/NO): YES